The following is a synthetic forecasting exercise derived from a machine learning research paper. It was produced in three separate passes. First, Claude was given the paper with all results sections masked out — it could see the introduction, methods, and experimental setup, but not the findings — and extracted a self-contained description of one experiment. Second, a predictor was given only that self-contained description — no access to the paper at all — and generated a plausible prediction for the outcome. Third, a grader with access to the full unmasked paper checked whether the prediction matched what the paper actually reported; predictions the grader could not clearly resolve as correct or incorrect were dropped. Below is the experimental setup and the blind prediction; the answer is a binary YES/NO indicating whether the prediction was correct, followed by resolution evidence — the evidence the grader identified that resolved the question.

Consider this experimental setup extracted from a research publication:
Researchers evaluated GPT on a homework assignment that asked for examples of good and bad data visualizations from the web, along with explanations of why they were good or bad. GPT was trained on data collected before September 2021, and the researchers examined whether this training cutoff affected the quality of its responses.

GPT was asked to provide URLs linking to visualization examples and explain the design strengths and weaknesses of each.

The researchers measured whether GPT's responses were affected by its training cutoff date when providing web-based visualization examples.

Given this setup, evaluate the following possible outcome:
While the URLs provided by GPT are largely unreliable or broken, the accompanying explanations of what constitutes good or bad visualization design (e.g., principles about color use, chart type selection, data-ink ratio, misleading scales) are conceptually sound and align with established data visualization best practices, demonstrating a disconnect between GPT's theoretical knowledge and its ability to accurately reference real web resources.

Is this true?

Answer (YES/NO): YES